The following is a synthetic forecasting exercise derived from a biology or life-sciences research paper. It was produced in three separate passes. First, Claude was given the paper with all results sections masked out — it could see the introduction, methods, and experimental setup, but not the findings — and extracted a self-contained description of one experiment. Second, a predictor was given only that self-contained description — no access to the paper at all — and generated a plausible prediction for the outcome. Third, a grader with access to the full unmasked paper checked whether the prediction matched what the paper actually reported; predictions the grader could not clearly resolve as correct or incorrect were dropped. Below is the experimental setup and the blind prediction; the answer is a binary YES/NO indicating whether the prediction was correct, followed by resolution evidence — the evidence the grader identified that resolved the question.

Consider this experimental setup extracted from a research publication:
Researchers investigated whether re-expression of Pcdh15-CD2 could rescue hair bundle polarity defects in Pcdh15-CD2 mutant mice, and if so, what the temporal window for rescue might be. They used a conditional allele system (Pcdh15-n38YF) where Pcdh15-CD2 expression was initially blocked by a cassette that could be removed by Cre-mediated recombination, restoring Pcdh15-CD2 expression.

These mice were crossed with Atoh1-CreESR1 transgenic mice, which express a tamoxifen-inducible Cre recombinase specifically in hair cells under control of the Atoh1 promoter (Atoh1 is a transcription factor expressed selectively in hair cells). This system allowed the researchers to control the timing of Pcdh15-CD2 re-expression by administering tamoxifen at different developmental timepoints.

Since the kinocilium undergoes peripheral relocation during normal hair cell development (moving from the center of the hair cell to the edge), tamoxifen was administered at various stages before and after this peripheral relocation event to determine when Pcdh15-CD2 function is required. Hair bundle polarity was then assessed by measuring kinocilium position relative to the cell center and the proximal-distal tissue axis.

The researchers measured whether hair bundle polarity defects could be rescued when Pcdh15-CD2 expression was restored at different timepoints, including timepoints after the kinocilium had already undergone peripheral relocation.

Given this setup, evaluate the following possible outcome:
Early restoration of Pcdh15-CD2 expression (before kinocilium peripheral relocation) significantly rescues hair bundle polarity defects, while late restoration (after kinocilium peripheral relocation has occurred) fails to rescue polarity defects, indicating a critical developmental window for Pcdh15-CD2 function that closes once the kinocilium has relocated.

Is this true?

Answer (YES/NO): NO